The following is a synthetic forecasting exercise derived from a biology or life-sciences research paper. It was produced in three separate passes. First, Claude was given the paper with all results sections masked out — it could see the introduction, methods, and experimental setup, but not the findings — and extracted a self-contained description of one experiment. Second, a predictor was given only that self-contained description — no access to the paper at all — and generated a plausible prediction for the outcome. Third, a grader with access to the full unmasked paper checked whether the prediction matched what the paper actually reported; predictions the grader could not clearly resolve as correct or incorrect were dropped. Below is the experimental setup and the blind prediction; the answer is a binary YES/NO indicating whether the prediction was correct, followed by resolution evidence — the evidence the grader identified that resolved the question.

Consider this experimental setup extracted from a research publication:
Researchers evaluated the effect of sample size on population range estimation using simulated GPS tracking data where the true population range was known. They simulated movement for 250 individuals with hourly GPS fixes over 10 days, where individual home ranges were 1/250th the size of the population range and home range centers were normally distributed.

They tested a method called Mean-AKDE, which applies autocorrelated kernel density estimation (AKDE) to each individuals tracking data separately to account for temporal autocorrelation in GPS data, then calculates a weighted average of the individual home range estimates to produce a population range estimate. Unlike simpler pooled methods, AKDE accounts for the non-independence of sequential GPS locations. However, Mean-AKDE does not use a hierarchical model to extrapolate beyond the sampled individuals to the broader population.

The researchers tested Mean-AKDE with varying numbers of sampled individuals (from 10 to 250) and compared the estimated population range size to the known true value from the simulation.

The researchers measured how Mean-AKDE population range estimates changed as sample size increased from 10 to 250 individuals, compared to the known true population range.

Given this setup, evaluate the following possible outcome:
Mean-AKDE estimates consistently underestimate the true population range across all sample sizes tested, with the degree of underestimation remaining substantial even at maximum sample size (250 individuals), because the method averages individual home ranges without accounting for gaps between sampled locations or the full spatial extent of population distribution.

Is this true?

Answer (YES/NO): NO